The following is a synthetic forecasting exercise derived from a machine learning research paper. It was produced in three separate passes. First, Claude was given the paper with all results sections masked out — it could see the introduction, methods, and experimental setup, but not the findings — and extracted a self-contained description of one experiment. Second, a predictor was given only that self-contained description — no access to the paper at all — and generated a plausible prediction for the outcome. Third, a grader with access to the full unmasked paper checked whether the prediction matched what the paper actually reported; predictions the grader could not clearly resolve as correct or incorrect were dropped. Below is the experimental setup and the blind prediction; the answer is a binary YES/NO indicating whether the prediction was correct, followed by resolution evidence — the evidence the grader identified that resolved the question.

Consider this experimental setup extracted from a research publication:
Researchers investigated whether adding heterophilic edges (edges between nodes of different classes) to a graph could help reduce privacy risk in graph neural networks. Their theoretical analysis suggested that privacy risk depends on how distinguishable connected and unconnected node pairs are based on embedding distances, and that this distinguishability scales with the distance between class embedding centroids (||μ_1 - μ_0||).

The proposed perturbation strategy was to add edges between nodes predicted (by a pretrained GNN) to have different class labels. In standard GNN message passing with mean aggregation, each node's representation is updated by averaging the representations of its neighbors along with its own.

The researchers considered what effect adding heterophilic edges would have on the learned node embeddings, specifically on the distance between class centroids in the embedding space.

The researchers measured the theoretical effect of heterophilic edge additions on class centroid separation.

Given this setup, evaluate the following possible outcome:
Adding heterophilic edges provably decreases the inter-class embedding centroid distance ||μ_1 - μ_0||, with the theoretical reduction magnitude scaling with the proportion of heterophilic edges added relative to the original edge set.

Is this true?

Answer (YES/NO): NO